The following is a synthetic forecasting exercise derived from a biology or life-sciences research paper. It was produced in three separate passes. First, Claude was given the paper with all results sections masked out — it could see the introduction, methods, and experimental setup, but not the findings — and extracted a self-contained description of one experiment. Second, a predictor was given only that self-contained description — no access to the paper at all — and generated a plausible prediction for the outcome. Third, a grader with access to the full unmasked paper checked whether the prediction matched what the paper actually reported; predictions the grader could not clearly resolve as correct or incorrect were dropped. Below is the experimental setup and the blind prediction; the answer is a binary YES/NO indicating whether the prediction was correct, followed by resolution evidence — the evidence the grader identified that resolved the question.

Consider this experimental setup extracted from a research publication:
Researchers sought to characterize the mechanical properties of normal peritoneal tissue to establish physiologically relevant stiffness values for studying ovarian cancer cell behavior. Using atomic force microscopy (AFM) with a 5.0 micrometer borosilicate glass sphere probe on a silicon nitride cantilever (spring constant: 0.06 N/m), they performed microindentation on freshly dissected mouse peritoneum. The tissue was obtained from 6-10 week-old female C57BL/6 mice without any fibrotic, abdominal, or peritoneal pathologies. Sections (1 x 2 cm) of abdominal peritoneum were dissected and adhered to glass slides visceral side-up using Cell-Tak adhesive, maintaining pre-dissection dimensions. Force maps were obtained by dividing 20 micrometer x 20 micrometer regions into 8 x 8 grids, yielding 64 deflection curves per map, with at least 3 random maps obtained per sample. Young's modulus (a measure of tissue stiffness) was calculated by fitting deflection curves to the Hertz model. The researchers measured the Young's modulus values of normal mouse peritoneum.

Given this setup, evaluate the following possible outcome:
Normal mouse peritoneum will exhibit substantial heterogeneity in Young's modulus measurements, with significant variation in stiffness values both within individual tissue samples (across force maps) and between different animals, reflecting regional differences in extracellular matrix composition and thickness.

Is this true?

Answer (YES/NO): NO